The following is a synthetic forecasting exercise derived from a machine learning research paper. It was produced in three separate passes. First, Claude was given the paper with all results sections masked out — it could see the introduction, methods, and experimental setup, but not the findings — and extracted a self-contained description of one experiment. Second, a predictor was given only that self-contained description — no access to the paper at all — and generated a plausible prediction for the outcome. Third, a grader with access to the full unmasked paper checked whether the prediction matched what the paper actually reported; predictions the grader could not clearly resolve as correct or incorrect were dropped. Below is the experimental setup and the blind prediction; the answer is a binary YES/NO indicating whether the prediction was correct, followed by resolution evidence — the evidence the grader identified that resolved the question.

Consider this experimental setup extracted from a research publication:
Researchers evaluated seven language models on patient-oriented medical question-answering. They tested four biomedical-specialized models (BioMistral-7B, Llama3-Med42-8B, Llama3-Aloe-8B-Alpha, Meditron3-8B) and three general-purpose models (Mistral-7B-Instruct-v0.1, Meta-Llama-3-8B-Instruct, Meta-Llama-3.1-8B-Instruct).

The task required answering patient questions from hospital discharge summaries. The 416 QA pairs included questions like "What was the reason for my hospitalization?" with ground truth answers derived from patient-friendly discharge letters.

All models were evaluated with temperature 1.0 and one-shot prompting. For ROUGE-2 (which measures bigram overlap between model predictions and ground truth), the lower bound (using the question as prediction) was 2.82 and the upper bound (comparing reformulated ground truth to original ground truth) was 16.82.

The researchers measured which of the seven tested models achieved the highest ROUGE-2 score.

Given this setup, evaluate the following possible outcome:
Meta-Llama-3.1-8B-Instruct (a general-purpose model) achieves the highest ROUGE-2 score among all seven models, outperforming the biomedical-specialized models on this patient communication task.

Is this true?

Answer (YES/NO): YES